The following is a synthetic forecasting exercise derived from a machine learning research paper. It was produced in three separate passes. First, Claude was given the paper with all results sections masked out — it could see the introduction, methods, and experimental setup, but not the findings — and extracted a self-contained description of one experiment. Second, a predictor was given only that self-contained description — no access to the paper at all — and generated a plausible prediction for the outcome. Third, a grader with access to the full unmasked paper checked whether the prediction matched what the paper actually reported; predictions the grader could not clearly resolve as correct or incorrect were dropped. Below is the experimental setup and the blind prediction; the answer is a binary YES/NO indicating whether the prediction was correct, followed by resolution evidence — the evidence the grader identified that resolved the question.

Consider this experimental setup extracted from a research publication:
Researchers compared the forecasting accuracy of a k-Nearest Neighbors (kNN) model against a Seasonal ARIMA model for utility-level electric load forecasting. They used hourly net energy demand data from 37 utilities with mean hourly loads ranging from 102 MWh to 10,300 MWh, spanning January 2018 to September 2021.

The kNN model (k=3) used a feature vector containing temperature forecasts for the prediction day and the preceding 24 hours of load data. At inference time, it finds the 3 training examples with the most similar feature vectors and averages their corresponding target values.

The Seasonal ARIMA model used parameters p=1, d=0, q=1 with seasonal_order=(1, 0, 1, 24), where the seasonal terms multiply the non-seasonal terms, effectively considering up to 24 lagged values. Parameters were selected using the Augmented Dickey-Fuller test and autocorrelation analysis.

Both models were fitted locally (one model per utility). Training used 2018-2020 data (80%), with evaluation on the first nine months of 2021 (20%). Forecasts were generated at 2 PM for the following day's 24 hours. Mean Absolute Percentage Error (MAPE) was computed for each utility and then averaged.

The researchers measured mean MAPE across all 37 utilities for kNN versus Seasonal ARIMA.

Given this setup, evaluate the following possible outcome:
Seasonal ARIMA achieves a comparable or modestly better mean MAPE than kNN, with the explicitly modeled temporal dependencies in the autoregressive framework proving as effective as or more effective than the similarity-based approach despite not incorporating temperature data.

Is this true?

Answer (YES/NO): NO